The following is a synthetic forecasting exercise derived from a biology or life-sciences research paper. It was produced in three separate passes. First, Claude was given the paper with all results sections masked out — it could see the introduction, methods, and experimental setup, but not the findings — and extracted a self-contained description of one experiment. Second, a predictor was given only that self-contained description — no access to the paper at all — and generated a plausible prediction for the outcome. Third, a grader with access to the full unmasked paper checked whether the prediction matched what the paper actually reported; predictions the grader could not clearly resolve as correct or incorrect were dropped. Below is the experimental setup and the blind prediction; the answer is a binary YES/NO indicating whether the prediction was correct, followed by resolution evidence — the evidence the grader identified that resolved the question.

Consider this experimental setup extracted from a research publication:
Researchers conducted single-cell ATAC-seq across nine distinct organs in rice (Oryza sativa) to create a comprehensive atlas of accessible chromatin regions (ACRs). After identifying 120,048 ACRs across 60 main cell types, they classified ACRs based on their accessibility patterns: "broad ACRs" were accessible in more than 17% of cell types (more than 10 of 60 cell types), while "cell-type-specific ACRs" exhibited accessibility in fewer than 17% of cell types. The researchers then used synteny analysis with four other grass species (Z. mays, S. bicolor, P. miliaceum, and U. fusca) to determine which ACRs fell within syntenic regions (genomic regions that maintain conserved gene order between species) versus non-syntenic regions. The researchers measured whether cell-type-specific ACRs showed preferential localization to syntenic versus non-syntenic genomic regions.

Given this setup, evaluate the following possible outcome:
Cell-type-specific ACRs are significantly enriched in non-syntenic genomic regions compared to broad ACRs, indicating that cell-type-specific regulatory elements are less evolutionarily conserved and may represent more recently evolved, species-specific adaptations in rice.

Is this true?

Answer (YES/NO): YES